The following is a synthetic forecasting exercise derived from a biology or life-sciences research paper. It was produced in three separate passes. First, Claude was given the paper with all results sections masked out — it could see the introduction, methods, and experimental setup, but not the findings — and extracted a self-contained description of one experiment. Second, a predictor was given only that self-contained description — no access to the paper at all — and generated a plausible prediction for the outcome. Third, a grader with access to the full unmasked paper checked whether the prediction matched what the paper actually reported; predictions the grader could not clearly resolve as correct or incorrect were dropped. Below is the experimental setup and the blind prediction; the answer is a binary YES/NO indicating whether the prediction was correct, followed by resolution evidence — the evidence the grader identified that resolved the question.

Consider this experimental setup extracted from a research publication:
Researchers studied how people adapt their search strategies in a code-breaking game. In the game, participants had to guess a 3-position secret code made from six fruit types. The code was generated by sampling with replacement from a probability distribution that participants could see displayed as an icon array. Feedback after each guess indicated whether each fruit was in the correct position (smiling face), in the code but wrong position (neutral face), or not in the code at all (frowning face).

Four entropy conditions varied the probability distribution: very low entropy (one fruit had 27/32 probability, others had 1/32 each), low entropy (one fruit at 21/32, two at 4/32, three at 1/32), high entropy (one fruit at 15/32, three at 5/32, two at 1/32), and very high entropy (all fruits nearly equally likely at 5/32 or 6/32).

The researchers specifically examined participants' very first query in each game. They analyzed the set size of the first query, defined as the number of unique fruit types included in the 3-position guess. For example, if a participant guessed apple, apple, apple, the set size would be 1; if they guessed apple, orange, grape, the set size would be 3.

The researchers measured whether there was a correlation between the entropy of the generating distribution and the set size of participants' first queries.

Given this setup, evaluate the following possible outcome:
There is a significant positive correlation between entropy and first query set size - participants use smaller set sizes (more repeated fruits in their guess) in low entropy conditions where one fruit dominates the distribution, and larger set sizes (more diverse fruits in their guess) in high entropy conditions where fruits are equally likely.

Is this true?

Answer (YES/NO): YES